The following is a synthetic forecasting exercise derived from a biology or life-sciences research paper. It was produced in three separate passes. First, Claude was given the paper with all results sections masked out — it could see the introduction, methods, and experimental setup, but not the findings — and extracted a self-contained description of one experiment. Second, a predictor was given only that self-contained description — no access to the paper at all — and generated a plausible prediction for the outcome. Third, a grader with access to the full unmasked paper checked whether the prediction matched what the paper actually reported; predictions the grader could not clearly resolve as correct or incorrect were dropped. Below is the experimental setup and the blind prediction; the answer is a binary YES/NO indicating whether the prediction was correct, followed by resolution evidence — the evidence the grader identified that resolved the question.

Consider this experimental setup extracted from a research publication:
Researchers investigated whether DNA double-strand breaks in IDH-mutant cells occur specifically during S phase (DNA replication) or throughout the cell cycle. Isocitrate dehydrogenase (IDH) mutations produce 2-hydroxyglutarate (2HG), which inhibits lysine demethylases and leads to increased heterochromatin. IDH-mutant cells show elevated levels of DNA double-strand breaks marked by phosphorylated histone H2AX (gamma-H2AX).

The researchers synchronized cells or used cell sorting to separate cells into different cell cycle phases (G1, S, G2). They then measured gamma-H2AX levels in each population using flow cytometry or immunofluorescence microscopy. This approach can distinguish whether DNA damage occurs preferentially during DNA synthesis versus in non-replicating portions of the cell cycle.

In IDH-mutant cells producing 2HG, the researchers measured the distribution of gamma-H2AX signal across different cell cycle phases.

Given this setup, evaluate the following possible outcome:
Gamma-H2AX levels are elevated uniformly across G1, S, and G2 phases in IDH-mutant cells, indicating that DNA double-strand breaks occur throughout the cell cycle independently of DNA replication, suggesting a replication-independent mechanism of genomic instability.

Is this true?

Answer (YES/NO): NO